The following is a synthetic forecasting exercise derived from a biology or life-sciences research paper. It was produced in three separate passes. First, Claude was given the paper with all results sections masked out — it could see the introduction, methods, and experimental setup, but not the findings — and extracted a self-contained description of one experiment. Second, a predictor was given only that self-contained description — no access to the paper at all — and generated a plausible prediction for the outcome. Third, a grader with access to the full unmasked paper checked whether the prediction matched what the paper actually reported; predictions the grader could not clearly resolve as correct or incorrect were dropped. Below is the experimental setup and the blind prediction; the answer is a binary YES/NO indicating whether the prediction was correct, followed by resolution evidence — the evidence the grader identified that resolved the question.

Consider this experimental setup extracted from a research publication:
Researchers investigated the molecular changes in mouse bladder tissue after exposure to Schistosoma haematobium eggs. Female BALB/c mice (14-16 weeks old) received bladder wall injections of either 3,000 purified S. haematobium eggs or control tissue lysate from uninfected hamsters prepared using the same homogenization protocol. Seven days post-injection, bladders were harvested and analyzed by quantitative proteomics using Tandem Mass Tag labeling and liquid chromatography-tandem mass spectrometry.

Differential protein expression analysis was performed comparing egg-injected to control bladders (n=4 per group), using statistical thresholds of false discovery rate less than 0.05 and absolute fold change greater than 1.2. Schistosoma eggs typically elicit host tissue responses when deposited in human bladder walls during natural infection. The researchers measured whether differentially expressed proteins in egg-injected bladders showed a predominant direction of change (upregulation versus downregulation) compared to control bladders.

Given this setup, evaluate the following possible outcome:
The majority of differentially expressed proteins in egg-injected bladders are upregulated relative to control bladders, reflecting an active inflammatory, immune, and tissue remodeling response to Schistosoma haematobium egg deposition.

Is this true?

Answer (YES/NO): YES